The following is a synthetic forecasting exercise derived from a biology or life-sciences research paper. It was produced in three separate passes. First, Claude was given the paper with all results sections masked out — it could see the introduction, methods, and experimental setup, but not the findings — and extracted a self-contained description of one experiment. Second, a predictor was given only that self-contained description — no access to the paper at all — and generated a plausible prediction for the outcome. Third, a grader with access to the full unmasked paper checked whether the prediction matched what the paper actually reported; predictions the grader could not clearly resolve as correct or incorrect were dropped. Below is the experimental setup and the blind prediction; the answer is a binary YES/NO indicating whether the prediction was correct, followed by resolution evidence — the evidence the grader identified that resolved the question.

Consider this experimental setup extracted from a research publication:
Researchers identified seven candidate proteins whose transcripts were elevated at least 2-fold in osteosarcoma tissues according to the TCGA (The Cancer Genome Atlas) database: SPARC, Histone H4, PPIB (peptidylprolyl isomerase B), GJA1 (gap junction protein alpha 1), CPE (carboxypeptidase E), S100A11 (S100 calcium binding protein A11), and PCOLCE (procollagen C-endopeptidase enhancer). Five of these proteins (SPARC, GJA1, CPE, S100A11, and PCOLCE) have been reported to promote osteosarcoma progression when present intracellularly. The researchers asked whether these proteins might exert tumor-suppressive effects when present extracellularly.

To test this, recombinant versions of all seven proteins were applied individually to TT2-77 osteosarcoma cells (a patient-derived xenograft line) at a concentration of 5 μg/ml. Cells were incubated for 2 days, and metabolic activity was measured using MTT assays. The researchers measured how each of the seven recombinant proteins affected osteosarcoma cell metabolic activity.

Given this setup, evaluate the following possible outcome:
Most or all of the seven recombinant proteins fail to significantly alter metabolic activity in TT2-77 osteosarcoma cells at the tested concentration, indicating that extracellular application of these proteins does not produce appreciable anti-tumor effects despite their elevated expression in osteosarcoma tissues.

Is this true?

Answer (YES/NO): NO